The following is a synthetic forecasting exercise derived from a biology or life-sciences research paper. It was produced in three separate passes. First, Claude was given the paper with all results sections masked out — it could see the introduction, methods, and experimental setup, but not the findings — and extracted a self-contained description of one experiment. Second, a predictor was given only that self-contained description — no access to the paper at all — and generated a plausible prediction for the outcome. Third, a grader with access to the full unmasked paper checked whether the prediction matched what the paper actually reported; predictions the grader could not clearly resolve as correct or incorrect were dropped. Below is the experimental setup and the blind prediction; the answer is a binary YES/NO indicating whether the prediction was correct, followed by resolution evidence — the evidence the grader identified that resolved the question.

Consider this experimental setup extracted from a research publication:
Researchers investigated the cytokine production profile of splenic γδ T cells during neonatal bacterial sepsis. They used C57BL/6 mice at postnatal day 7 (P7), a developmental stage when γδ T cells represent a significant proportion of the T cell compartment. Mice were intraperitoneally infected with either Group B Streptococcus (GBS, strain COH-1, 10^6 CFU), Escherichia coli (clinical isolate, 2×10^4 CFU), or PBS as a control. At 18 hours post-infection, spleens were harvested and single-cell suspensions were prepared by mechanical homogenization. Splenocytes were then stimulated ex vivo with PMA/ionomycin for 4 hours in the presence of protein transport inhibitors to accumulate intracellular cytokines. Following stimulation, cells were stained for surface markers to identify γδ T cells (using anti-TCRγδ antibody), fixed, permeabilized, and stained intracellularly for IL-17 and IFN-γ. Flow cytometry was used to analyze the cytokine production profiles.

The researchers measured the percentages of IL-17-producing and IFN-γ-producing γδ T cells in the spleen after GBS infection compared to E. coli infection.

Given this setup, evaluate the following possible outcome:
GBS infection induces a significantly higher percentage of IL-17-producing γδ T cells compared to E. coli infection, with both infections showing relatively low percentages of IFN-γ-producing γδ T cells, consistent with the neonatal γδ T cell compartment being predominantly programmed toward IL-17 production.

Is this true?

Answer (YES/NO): NO